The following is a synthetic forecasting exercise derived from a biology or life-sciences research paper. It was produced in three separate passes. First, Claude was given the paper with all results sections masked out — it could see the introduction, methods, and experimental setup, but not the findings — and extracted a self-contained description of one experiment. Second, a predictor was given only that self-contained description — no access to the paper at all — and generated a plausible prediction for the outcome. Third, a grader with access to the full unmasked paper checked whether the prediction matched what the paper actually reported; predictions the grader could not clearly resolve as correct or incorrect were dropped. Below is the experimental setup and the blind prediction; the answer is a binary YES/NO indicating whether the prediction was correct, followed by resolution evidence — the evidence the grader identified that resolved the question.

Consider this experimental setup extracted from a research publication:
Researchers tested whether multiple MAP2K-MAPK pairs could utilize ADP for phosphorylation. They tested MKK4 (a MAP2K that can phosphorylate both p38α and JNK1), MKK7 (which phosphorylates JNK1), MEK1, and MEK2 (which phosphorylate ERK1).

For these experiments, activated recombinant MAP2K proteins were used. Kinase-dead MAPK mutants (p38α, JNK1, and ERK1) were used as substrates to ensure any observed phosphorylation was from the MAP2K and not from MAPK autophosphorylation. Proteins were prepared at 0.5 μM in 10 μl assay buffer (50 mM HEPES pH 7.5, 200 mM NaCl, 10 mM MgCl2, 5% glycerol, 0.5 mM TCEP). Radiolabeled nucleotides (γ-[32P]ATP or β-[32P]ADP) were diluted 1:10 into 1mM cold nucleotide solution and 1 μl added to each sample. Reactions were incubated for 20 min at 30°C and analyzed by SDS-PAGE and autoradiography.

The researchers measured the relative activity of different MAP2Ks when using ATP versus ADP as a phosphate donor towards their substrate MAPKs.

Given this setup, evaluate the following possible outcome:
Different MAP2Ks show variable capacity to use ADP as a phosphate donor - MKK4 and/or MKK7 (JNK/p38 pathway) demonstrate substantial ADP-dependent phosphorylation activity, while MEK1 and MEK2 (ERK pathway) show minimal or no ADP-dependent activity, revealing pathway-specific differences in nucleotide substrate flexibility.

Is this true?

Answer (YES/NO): NO